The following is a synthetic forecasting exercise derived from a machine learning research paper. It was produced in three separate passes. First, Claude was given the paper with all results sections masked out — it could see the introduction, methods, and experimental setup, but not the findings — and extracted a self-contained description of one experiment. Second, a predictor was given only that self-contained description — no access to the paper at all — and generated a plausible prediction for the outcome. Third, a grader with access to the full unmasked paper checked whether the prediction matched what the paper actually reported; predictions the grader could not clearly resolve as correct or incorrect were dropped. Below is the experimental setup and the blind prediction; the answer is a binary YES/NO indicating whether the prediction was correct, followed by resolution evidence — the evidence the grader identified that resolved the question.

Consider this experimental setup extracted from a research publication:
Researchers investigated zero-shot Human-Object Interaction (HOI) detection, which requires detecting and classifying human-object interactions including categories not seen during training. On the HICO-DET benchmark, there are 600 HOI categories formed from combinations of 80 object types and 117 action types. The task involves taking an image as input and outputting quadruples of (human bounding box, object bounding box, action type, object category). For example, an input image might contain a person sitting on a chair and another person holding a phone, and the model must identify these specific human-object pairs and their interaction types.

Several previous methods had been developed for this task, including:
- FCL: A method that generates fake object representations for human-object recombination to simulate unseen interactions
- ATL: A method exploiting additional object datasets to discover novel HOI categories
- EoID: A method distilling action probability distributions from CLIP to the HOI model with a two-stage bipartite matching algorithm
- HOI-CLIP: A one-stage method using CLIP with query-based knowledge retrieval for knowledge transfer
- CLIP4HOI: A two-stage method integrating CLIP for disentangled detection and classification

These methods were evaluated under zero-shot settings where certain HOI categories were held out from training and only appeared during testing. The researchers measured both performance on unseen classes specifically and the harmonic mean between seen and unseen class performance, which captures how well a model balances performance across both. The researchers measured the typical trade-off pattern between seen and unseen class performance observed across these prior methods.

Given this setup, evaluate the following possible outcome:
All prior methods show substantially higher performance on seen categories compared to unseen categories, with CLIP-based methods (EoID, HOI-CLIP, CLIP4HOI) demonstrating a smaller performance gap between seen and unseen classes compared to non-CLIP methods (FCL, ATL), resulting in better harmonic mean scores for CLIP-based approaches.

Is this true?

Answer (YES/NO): NO